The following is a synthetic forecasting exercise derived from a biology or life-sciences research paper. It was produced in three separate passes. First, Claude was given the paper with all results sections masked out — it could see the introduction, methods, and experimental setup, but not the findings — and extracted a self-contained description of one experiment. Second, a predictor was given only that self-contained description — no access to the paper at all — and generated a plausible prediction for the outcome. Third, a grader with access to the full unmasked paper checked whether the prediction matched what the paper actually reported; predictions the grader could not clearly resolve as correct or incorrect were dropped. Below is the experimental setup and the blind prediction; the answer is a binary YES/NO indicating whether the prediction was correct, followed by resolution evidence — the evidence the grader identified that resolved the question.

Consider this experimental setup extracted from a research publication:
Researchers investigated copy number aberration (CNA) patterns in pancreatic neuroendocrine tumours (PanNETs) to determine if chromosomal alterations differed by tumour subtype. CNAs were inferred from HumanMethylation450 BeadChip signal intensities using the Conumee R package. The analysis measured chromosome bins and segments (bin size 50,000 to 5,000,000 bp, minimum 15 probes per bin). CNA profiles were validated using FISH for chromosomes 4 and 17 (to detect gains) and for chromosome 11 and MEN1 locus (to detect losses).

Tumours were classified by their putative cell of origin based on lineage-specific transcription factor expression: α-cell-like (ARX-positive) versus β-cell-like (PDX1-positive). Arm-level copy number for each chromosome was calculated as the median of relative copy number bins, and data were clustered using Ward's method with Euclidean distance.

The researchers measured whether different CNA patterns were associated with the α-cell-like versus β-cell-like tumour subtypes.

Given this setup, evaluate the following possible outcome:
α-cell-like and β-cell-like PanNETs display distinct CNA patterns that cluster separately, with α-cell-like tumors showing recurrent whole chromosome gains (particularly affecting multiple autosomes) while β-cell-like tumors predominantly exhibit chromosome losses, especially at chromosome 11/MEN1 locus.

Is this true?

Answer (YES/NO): NO